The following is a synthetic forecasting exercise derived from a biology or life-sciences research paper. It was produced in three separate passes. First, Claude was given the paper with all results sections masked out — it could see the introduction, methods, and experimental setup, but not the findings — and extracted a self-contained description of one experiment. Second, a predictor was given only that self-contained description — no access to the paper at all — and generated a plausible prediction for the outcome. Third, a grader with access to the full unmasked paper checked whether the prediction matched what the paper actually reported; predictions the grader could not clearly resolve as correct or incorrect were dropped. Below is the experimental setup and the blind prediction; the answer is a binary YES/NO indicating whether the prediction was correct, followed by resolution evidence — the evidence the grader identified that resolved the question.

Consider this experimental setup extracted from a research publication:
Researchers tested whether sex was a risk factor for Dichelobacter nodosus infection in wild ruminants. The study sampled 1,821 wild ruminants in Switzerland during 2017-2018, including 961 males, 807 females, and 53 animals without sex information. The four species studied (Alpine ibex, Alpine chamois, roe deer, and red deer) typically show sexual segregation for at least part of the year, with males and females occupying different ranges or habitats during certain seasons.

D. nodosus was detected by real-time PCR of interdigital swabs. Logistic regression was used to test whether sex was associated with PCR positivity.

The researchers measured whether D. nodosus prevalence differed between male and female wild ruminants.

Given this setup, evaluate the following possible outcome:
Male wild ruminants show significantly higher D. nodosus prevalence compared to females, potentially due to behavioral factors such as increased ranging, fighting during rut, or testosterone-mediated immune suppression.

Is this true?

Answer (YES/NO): NO